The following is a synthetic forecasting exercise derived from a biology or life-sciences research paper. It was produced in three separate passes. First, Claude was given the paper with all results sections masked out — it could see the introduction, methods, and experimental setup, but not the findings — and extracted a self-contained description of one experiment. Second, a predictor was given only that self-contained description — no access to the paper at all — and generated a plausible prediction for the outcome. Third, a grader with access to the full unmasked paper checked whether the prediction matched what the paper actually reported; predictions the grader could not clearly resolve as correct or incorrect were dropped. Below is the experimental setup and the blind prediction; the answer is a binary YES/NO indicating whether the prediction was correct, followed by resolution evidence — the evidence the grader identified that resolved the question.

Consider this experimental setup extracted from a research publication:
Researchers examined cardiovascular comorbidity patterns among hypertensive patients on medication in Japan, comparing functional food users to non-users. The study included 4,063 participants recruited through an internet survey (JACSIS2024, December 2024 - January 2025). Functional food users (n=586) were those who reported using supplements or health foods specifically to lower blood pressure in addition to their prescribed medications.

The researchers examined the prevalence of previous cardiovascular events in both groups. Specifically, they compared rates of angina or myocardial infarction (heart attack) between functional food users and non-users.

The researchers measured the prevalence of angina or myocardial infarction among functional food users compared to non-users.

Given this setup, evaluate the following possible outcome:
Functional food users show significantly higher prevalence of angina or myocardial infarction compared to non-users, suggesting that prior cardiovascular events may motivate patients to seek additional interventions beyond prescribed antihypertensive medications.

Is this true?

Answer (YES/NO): YES